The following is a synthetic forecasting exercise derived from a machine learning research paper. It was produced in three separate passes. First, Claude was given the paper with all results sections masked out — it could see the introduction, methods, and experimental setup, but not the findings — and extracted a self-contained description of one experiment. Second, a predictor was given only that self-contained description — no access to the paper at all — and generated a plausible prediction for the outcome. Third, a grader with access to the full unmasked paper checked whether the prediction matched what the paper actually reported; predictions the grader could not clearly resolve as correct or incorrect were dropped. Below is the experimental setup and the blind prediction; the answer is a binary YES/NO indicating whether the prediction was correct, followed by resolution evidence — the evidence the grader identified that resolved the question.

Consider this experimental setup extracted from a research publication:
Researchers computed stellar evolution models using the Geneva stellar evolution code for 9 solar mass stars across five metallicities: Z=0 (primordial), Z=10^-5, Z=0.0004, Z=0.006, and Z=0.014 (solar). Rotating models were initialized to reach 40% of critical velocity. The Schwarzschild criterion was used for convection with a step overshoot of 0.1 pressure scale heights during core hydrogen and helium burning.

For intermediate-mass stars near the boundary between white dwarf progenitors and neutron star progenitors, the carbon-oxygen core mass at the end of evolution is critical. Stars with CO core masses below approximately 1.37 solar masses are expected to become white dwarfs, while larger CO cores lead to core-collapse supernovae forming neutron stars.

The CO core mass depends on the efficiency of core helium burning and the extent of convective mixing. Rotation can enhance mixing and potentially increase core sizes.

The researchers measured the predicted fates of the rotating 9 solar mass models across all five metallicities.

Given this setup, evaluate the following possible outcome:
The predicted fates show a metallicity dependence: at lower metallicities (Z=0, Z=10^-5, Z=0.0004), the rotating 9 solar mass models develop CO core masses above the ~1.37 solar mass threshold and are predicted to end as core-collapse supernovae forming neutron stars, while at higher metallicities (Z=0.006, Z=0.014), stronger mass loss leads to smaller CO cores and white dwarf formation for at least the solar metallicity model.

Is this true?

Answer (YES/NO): NO